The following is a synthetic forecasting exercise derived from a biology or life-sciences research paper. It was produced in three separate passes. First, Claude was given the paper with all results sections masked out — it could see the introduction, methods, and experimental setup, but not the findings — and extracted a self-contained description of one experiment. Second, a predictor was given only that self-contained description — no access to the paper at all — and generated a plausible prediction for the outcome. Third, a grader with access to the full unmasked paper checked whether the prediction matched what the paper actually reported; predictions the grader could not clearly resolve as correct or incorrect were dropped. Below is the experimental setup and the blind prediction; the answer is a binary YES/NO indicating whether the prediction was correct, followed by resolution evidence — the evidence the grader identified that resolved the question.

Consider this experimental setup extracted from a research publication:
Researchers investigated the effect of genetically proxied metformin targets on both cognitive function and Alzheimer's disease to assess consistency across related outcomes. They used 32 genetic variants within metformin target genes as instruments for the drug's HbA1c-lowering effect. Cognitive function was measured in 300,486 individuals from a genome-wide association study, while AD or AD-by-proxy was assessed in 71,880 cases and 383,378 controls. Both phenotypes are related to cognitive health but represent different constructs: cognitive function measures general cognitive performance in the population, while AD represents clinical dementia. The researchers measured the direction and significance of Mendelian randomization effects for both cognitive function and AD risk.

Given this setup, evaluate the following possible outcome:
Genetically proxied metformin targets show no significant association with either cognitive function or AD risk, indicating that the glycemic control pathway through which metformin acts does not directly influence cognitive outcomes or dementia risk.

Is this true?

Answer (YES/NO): NO